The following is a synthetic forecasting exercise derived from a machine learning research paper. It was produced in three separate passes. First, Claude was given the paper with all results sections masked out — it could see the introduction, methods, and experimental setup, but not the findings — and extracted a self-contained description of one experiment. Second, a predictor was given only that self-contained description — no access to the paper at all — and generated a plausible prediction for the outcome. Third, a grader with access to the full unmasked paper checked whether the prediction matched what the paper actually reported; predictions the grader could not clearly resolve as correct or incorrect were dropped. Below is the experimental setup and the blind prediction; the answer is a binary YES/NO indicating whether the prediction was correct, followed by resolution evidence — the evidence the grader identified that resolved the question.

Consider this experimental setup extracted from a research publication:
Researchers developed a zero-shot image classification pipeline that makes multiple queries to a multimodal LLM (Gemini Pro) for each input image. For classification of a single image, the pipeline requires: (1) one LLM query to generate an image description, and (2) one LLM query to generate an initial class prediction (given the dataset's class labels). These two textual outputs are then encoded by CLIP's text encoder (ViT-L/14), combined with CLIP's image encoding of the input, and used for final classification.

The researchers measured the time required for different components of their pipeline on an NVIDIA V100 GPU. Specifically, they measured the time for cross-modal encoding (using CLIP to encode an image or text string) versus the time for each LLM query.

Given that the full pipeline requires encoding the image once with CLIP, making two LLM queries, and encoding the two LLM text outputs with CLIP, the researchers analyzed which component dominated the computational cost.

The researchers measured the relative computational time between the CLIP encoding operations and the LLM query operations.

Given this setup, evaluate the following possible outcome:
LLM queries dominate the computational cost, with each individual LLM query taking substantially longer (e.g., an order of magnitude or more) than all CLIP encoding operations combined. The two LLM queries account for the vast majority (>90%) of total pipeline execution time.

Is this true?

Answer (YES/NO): YES